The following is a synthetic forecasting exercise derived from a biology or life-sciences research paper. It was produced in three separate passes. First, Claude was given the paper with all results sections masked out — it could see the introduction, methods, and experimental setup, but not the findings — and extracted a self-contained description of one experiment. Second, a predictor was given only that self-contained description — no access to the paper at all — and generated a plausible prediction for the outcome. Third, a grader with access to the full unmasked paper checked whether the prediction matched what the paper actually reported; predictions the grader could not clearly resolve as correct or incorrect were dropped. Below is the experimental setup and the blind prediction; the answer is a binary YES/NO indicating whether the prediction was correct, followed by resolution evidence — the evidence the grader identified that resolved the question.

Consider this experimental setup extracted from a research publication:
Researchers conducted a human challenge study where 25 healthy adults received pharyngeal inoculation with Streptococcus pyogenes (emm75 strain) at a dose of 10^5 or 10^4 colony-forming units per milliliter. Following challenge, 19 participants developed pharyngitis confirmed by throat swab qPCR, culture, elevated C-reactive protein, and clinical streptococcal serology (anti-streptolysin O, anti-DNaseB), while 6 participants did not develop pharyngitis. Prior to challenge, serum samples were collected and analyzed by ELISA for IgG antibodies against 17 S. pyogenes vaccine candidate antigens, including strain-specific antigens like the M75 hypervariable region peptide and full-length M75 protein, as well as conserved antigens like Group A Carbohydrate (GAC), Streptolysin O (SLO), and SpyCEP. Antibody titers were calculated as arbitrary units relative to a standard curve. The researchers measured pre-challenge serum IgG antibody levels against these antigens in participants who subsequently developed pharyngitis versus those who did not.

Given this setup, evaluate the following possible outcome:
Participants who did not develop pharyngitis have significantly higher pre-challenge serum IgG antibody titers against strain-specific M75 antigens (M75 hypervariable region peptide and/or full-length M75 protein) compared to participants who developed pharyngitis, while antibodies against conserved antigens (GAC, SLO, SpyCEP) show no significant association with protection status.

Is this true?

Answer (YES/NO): NO